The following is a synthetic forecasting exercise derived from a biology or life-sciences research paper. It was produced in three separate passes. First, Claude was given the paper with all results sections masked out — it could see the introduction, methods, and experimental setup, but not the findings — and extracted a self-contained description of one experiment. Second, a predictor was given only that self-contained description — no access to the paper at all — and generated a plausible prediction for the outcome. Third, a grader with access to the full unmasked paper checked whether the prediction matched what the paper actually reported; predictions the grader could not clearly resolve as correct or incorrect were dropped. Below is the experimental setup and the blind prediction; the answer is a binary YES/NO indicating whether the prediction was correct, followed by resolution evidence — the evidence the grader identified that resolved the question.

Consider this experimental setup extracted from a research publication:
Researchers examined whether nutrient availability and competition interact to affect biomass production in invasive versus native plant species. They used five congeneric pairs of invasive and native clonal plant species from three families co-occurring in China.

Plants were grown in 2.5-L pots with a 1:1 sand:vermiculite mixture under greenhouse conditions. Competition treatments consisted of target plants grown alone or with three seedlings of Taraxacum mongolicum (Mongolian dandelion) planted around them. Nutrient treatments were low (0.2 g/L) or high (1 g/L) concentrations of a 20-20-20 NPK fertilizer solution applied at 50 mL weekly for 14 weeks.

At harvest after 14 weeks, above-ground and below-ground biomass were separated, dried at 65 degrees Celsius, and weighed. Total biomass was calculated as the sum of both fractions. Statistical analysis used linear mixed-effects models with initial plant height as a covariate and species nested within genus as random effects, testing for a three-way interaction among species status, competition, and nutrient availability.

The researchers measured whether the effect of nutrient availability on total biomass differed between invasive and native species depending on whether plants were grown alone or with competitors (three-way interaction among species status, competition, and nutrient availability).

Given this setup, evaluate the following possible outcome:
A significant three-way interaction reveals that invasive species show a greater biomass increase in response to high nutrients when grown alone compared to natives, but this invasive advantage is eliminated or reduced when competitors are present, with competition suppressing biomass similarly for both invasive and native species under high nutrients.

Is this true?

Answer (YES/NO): NO